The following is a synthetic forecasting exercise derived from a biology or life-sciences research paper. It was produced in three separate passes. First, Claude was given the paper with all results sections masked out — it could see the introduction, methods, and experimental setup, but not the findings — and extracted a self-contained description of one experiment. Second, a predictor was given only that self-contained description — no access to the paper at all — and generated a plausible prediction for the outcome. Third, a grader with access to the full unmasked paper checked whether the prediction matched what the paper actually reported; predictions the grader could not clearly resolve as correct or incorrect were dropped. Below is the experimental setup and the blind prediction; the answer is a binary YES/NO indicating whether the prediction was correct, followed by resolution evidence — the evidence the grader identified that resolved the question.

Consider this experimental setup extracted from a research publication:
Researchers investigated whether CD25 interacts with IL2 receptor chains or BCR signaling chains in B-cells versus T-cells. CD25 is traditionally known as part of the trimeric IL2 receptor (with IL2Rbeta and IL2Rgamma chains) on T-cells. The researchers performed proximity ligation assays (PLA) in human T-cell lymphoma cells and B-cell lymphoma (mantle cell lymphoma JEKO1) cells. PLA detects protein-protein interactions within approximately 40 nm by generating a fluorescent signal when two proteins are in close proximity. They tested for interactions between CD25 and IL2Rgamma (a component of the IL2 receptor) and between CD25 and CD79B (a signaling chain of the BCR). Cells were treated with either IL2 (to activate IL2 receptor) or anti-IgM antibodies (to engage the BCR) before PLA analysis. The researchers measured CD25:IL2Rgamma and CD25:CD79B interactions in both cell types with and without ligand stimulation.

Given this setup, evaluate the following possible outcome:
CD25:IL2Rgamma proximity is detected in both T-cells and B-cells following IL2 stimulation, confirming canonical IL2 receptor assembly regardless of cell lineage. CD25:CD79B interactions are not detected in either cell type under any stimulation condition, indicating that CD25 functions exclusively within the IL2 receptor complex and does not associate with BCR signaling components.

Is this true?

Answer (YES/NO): NO